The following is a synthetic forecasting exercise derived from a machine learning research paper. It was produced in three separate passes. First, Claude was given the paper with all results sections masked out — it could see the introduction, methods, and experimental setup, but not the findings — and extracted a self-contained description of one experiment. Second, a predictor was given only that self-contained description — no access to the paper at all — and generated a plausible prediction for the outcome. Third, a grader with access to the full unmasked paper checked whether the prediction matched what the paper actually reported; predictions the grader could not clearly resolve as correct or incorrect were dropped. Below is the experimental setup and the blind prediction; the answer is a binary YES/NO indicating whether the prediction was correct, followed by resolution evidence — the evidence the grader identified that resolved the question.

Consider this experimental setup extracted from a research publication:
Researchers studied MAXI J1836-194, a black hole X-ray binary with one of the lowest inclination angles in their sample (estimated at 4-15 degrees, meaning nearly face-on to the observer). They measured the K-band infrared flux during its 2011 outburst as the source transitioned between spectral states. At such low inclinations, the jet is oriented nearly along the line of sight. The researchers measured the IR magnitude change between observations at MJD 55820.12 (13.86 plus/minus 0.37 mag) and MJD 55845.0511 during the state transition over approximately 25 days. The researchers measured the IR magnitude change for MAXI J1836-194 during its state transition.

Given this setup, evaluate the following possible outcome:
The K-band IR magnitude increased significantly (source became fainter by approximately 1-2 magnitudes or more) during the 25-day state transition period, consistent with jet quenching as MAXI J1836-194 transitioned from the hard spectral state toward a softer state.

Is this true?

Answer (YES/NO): NO